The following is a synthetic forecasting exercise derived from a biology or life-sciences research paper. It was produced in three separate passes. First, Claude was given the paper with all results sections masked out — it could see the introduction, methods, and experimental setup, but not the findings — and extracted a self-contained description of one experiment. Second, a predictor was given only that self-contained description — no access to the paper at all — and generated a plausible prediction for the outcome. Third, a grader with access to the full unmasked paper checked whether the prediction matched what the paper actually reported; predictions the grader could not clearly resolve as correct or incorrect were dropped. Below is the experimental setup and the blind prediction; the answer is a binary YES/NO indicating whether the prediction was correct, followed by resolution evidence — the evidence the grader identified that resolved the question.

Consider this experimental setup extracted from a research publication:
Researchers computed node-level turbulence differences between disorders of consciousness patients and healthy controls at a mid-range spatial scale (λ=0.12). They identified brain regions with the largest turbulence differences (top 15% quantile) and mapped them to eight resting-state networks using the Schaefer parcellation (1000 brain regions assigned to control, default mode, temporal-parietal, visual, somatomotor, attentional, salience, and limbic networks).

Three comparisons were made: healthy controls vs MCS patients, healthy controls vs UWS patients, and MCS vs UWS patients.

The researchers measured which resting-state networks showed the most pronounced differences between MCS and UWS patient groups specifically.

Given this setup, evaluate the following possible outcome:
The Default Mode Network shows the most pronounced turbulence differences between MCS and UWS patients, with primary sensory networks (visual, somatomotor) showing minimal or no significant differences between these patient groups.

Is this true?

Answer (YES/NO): NO